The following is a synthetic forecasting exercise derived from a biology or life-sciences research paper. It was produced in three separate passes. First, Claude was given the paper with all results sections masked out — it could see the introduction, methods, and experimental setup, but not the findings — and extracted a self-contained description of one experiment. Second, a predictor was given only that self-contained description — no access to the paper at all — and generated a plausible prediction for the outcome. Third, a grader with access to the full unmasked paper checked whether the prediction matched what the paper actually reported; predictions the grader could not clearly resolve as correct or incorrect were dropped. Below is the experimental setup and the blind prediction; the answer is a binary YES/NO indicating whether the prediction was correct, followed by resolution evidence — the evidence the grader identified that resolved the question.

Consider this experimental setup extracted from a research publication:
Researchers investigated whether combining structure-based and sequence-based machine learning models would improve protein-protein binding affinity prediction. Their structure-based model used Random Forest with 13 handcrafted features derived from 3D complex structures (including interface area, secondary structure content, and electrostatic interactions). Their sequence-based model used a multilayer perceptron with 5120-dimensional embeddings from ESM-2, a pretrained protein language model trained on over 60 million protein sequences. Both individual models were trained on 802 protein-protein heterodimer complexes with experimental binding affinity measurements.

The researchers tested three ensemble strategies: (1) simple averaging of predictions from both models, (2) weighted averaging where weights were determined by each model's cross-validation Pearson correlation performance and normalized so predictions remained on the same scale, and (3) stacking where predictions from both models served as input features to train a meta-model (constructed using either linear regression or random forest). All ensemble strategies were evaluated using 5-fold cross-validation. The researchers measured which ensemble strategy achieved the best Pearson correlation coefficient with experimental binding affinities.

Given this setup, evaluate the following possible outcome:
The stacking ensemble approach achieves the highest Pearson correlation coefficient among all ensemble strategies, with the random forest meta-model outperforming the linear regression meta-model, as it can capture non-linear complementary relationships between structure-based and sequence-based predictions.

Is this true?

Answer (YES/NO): NO